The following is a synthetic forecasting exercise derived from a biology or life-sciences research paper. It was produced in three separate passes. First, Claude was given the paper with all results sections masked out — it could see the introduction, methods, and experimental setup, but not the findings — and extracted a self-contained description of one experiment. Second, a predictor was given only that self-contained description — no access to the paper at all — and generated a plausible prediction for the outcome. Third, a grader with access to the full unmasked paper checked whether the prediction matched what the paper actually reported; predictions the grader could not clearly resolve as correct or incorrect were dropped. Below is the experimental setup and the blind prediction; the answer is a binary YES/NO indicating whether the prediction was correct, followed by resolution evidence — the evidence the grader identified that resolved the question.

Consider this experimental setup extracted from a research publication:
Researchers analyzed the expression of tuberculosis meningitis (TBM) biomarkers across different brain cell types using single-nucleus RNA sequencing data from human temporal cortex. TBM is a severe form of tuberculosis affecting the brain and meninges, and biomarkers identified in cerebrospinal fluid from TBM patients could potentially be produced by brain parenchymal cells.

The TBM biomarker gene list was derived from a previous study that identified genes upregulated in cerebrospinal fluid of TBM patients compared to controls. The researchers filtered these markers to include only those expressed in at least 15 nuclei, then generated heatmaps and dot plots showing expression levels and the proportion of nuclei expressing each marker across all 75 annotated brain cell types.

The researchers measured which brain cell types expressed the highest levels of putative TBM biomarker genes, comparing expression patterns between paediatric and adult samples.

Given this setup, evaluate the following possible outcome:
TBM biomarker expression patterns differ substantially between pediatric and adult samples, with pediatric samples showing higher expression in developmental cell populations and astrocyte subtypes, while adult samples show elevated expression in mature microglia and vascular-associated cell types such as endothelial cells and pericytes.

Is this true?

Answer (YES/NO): NO